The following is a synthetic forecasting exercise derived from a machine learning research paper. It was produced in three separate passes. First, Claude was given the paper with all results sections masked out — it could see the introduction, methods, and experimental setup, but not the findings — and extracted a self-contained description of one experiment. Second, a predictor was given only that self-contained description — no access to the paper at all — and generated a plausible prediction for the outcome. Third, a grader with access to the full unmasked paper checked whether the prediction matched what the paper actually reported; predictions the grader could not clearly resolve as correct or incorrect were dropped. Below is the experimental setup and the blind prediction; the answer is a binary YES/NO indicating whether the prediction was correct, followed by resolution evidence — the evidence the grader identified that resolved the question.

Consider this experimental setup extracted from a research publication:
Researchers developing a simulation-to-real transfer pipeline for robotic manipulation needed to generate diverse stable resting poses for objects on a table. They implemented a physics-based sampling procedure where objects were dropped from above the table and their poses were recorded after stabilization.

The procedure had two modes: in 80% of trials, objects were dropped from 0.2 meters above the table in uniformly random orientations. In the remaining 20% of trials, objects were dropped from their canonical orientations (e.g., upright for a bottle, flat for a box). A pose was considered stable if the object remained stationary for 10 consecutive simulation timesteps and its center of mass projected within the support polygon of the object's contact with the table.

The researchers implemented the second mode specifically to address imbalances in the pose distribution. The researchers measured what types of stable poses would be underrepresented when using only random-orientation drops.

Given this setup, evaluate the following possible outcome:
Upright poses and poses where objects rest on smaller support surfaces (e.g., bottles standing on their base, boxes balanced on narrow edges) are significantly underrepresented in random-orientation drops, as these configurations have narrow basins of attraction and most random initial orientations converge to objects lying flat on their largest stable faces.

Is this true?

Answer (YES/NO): YES